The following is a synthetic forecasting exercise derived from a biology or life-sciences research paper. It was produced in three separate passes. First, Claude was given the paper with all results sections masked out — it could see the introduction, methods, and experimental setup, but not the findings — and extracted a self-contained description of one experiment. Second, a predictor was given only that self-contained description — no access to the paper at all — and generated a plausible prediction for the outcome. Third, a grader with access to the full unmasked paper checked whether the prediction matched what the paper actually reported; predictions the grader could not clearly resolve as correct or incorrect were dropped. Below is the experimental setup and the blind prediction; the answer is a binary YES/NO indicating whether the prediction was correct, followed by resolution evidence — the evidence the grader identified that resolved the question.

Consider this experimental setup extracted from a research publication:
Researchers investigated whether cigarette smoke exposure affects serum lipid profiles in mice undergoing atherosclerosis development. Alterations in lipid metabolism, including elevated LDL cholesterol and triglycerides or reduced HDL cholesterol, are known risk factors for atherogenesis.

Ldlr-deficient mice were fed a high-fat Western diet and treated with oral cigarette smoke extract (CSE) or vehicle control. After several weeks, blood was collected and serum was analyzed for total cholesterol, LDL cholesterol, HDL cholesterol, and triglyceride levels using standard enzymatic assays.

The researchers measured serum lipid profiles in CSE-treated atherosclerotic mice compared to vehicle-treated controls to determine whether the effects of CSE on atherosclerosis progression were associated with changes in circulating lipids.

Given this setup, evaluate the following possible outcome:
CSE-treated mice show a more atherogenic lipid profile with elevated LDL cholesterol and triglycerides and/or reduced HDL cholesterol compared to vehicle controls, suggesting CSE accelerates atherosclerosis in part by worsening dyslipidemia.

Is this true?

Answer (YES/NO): NO